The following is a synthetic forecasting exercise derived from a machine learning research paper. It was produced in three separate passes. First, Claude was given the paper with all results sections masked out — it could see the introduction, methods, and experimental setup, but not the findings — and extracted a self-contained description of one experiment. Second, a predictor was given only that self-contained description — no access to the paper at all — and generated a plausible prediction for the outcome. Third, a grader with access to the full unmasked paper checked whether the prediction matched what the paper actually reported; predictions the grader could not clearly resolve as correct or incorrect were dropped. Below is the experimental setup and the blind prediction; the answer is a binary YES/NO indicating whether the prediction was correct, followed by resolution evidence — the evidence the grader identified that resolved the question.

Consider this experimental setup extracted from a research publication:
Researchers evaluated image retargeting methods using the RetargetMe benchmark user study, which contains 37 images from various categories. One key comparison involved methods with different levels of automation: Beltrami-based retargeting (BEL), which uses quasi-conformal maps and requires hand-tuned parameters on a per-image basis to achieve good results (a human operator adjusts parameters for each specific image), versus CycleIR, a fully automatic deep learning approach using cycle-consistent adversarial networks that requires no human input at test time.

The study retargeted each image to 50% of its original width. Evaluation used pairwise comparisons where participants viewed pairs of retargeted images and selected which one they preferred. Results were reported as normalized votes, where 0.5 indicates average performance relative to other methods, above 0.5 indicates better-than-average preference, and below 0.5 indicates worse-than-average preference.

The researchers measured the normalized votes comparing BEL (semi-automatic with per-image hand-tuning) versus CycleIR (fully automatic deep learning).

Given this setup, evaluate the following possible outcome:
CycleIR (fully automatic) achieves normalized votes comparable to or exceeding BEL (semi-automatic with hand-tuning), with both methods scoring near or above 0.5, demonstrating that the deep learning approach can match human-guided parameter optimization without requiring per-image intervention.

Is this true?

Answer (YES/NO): NO